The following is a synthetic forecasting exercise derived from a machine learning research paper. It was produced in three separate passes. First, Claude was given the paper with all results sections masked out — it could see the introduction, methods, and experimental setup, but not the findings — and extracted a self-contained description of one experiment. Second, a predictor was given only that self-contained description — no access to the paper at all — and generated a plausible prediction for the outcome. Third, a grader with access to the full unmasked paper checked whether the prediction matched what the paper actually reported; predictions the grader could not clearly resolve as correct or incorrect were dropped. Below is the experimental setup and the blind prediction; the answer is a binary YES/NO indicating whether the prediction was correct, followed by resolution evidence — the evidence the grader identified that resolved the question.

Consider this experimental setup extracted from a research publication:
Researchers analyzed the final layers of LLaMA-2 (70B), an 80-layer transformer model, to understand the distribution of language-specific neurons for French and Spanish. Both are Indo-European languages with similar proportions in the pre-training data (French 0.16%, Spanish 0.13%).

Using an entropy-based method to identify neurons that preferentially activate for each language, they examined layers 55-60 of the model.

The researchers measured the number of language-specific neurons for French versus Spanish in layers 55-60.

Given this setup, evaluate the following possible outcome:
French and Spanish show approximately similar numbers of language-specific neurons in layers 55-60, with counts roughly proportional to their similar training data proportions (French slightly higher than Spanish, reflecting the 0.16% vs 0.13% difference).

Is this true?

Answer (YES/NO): NO